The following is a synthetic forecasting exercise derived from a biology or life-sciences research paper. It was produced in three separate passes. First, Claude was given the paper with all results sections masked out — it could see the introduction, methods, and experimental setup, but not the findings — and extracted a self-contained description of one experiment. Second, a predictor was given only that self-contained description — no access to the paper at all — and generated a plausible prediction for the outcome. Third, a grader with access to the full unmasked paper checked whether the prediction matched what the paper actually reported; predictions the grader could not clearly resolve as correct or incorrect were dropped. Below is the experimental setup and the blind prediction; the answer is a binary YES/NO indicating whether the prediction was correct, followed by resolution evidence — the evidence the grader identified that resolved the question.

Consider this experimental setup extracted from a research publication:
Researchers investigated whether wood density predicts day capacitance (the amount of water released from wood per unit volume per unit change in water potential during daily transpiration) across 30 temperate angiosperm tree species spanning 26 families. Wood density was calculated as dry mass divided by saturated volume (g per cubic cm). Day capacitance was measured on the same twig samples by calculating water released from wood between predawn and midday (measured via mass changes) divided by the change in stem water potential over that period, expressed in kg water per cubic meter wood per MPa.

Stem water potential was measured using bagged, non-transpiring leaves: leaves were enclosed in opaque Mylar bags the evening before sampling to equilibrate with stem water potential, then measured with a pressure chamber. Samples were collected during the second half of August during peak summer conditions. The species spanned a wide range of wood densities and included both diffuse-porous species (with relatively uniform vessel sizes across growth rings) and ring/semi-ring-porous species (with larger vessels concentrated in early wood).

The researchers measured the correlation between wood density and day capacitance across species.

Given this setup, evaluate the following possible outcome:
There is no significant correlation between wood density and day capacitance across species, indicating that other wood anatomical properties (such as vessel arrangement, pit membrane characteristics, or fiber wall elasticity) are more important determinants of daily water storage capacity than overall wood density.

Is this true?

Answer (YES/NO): NO